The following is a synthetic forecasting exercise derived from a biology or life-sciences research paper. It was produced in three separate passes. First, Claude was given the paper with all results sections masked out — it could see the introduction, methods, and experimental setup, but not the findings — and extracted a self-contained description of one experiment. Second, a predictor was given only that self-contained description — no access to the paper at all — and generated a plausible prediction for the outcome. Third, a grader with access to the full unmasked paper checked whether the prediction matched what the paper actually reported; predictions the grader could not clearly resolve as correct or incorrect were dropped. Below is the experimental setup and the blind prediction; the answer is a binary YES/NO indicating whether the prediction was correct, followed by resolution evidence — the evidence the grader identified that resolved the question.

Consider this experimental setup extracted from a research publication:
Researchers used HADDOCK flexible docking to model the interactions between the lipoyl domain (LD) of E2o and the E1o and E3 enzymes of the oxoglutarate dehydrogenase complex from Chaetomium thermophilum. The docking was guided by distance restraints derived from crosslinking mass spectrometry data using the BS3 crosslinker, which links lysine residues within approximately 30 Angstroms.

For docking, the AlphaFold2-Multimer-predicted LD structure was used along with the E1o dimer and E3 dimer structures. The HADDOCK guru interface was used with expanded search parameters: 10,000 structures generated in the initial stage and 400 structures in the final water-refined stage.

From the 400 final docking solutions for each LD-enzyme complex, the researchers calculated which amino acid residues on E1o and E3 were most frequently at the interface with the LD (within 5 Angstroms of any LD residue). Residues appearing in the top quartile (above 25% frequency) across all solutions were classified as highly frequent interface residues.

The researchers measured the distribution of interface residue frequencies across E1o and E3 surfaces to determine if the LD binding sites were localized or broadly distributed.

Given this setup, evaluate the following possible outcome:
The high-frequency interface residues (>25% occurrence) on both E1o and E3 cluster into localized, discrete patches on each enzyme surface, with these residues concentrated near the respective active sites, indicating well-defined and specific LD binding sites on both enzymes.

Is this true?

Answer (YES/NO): NO